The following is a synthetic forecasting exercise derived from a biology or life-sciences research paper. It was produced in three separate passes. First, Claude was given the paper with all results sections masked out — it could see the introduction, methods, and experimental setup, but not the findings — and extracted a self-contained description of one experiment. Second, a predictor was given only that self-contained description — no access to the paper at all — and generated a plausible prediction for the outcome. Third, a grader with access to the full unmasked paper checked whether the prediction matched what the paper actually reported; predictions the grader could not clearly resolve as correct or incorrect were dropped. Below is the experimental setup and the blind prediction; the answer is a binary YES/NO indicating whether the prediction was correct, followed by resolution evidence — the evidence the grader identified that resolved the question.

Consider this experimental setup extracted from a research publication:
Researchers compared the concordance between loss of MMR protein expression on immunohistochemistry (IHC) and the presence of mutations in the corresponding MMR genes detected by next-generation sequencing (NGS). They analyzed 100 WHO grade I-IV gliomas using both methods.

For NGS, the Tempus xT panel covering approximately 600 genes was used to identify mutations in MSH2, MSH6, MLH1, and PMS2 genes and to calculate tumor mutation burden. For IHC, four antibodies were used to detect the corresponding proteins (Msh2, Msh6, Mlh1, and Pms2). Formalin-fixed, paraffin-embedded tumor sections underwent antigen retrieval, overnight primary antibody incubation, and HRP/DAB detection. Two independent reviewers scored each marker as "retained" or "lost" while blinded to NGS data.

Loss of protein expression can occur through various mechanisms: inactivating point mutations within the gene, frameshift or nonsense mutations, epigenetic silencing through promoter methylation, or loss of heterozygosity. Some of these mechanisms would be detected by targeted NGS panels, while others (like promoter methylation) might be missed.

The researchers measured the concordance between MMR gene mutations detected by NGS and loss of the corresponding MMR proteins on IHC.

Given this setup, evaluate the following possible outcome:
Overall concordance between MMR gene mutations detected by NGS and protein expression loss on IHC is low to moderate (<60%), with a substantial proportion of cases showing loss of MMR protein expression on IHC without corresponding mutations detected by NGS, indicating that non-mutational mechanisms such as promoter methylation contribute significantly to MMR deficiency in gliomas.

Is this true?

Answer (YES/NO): NO